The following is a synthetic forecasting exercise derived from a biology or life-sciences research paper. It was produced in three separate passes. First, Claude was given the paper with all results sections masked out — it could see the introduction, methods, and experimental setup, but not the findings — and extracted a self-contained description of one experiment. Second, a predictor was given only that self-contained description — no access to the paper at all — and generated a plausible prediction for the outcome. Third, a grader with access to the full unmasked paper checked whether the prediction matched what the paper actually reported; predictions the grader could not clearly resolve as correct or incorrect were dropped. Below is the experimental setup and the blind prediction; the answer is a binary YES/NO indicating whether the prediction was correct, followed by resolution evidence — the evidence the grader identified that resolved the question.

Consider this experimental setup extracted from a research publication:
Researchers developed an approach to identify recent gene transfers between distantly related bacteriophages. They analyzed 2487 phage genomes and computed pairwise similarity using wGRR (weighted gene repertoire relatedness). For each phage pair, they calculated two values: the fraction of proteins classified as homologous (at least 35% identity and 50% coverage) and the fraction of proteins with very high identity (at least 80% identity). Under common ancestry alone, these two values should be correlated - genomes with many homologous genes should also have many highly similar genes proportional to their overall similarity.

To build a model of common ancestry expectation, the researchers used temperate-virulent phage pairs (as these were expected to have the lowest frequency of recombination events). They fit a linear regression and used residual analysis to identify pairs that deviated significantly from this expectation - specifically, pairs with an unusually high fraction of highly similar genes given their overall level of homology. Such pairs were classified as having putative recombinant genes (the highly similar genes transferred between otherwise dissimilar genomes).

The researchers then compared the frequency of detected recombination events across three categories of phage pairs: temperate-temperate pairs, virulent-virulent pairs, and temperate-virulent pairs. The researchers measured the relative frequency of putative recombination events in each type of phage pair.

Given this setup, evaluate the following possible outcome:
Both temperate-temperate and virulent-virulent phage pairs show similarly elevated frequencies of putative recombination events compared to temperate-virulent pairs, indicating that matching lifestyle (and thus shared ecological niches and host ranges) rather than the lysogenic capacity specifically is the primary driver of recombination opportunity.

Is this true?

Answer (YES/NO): NO